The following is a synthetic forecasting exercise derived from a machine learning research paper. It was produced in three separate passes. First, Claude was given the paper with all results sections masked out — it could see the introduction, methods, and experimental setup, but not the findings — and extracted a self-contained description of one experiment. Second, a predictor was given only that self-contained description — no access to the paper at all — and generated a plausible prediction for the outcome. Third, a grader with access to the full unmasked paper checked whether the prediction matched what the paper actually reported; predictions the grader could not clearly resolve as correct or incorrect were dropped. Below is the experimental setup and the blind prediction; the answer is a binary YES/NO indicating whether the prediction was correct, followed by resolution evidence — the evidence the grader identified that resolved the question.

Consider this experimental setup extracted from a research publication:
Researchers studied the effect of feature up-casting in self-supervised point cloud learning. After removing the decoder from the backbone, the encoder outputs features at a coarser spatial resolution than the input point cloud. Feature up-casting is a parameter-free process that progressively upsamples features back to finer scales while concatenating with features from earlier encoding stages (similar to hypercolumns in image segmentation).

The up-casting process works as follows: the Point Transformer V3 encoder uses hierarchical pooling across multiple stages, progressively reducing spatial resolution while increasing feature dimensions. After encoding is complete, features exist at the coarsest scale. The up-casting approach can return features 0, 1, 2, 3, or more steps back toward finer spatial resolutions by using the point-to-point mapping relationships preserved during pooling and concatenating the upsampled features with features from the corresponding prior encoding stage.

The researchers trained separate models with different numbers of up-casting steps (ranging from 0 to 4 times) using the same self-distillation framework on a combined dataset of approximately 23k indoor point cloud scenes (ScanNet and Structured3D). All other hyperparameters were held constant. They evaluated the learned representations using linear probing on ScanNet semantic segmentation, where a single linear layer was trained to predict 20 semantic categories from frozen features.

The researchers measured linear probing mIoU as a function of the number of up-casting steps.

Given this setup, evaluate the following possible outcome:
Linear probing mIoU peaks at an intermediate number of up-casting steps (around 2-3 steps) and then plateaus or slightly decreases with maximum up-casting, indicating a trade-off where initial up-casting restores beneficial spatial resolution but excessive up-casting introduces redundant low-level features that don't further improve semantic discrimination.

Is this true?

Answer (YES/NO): YES